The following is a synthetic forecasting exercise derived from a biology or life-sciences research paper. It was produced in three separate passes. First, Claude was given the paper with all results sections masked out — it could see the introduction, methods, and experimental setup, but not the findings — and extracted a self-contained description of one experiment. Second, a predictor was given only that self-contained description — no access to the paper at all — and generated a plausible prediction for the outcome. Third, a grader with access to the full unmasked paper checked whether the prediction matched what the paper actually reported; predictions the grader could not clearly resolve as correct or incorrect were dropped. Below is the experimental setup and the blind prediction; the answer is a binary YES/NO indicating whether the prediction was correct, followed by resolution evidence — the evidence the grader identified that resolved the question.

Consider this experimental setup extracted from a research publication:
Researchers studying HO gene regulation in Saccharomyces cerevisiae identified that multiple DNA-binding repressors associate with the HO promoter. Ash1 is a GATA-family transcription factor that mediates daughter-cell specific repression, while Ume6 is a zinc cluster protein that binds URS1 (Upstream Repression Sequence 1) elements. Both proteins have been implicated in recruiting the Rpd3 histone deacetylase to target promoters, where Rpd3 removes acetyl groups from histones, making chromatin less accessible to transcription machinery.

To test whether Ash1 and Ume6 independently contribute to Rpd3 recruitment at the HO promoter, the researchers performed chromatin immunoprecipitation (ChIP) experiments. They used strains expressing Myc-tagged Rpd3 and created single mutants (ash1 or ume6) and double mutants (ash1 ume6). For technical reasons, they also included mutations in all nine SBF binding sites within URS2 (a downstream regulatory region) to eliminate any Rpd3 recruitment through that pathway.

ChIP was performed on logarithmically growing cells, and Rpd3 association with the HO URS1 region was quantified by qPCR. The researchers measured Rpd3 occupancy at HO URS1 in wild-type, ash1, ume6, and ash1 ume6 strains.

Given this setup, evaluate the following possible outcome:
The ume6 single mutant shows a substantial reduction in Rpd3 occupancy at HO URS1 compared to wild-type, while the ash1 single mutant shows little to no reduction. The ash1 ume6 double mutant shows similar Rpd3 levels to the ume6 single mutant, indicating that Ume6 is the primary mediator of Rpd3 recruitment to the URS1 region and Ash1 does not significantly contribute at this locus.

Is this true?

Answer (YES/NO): NO